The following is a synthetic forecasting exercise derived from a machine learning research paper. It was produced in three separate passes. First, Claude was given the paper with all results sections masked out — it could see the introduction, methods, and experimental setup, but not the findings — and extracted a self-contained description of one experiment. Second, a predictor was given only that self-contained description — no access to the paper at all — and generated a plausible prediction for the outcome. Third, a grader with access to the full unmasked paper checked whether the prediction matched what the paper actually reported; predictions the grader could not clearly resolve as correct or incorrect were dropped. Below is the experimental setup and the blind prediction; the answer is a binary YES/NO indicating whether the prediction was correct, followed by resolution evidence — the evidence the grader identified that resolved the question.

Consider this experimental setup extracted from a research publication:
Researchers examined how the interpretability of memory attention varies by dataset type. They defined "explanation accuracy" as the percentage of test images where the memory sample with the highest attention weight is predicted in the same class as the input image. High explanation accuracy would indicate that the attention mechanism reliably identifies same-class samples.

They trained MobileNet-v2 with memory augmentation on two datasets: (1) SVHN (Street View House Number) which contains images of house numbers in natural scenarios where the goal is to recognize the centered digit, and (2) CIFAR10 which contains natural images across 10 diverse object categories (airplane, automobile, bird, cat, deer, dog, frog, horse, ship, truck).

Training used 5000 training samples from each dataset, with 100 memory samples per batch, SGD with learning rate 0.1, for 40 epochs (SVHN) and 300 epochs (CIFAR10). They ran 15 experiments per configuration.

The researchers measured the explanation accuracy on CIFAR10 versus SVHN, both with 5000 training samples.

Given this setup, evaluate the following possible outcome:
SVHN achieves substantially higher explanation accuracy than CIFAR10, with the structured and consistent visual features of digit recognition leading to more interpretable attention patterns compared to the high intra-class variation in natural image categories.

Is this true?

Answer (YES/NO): YES